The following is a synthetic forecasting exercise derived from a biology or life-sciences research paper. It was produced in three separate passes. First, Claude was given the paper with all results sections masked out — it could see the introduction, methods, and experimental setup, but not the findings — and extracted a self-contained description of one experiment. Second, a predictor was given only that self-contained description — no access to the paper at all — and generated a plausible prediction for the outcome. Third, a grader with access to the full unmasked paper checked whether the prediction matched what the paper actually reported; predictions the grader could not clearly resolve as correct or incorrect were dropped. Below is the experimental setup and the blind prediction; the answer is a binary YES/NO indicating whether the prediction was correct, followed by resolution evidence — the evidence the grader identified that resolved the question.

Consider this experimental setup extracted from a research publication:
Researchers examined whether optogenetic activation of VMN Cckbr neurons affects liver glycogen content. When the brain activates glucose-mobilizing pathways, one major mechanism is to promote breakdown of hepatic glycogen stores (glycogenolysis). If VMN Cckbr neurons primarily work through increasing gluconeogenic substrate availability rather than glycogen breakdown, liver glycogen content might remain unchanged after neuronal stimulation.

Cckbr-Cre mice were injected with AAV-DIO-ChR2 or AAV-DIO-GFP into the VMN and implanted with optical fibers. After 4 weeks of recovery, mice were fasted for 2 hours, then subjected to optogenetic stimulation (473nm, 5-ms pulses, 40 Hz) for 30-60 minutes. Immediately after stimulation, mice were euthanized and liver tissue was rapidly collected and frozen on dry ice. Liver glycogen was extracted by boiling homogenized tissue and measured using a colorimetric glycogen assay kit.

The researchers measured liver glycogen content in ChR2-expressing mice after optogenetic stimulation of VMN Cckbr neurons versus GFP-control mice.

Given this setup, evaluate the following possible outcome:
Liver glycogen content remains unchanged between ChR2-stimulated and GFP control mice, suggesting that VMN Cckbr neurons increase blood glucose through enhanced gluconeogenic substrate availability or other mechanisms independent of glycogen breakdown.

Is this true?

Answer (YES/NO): YES